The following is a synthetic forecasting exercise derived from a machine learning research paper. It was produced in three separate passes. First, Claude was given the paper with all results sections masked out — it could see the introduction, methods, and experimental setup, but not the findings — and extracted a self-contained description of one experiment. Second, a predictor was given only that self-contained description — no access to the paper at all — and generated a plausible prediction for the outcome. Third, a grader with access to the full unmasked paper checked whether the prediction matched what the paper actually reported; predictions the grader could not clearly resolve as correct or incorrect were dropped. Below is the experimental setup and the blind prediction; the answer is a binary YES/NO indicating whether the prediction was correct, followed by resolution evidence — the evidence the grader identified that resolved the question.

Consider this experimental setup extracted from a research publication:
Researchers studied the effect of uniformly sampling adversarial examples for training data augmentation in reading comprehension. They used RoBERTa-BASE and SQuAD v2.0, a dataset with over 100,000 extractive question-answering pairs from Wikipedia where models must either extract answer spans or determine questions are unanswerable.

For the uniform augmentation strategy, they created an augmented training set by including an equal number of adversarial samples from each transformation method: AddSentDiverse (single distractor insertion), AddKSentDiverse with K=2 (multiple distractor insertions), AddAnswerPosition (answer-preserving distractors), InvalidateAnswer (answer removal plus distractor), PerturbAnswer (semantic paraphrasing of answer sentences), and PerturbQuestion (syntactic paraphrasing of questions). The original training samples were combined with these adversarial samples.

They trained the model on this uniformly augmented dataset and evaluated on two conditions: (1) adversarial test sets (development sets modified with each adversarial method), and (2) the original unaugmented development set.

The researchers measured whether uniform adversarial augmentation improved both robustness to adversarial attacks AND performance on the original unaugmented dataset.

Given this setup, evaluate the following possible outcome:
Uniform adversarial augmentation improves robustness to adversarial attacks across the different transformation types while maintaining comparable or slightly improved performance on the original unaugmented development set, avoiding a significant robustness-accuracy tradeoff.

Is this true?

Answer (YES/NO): NO